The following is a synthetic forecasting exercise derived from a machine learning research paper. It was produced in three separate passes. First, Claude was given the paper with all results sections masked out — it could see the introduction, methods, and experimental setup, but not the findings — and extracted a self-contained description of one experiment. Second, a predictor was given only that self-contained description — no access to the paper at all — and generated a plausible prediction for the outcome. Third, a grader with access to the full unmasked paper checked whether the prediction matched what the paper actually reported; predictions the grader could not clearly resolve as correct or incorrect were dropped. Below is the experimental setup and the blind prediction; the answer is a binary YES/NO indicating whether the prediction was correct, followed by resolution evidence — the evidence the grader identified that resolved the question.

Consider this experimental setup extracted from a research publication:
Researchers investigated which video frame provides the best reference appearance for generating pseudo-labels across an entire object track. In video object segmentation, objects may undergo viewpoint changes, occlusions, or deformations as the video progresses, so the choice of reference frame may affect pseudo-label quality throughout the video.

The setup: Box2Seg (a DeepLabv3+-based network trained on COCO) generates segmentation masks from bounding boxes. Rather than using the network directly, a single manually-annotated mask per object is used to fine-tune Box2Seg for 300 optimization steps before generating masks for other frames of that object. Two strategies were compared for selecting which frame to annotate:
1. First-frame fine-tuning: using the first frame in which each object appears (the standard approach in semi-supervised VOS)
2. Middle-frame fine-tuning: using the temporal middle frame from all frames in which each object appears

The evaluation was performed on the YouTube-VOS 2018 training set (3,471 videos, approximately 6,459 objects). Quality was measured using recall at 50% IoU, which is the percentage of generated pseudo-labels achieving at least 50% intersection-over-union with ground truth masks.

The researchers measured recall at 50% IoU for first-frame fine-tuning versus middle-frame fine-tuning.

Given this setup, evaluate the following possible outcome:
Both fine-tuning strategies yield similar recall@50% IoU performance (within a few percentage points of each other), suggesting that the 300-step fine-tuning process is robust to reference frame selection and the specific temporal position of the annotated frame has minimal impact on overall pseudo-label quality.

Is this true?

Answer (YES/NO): YES